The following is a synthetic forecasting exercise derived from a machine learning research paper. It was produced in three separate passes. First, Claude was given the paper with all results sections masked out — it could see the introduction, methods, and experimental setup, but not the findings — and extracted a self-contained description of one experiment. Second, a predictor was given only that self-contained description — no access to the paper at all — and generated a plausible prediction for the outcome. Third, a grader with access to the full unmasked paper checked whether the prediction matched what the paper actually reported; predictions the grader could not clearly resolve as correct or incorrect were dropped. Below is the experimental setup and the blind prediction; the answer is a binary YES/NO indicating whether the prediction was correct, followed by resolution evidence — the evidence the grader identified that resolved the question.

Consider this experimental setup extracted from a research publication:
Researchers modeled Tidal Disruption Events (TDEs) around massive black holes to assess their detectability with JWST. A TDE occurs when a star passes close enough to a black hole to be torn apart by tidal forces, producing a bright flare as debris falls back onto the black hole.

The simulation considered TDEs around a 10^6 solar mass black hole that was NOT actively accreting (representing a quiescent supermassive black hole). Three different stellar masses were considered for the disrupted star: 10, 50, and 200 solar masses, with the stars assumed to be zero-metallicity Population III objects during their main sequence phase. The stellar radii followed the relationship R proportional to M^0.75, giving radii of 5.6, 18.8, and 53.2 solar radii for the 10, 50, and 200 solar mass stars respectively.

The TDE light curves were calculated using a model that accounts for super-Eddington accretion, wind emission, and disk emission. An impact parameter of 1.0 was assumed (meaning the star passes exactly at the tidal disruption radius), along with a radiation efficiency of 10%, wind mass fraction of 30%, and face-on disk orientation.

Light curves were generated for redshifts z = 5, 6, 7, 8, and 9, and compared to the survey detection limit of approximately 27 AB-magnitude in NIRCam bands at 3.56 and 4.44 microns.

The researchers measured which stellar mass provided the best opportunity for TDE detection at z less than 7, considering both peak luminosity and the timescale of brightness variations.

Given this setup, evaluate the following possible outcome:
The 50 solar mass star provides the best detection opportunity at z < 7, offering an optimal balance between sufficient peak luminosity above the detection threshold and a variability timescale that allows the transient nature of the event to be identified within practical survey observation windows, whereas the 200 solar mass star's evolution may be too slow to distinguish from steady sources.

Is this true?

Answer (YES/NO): YES